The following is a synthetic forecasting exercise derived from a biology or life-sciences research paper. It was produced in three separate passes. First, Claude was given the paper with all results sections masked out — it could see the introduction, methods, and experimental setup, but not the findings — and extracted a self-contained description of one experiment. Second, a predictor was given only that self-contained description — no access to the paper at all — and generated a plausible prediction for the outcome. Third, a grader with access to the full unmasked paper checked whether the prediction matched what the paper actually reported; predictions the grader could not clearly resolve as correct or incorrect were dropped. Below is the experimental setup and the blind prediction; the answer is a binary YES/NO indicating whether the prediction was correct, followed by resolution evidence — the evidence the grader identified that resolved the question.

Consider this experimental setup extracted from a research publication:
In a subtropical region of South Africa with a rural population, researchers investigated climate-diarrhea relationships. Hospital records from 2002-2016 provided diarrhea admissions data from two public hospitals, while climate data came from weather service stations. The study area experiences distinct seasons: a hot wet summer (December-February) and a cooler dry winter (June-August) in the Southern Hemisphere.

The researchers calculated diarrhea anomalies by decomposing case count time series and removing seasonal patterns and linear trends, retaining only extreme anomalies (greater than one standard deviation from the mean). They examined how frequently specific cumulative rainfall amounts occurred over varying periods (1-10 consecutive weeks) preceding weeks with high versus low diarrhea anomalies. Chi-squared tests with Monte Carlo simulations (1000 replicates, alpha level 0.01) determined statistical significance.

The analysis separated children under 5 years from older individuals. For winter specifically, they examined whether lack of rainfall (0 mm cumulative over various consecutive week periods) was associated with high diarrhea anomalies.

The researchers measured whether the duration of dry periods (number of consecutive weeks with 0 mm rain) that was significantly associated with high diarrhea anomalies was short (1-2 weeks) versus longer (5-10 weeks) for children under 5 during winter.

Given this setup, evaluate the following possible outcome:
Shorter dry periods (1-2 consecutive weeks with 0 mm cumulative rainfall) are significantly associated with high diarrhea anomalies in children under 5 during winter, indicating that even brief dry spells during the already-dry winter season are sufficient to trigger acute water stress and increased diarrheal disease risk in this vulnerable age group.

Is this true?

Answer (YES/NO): YES